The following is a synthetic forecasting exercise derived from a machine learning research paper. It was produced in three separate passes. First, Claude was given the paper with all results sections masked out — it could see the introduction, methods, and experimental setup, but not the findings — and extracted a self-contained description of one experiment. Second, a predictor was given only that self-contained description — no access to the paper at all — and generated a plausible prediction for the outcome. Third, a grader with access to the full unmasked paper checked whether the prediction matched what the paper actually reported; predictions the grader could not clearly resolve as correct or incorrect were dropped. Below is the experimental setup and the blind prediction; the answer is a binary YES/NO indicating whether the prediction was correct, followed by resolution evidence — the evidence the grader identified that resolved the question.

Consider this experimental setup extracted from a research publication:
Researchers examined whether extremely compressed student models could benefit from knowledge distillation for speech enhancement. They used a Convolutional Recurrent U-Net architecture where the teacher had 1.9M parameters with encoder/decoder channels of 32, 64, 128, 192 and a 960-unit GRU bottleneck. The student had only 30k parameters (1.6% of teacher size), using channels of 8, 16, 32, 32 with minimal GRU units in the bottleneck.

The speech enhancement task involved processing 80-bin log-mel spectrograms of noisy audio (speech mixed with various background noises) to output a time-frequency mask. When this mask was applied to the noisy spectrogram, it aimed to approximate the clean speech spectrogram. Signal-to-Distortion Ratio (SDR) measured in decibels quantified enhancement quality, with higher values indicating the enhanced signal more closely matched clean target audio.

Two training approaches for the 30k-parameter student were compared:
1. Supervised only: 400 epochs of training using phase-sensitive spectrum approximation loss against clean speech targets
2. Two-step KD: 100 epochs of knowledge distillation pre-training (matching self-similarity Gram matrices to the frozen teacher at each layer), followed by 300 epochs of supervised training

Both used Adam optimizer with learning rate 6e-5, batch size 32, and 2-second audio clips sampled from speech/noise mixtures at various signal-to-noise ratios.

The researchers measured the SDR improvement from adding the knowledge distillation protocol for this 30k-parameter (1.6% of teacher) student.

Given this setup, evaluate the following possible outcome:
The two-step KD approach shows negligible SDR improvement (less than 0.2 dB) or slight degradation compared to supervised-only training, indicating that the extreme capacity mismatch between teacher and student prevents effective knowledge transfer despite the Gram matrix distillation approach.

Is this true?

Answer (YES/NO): NO